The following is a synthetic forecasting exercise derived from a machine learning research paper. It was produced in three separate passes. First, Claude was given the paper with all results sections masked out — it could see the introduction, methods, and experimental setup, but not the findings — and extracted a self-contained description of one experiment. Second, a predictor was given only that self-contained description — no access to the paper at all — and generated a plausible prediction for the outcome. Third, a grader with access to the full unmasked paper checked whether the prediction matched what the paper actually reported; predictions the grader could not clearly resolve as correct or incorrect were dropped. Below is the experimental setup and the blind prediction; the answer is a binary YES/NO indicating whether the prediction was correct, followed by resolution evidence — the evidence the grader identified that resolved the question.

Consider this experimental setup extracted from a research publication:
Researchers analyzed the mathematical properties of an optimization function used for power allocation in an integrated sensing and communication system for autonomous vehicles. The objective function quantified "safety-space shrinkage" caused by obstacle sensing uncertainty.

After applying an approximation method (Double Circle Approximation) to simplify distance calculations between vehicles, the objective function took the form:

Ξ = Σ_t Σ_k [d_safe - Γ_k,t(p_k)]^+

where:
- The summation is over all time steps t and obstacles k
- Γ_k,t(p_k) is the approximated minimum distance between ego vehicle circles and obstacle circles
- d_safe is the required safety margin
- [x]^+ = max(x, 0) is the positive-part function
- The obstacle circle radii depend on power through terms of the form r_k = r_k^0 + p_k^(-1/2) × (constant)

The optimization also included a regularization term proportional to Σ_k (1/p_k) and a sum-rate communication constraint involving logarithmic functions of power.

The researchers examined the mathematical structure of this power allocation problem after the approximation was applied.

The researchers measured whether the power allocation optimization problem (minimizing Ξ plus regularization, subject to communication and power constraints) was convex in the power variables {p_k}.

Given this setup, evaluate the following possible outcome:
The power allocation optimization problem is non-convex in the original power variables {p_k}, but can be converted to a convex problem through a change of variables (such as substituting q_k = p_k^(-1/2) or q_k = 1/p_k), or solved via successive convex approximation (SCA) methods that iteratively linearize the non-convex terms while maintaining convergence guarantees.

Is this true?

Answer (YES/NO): NO